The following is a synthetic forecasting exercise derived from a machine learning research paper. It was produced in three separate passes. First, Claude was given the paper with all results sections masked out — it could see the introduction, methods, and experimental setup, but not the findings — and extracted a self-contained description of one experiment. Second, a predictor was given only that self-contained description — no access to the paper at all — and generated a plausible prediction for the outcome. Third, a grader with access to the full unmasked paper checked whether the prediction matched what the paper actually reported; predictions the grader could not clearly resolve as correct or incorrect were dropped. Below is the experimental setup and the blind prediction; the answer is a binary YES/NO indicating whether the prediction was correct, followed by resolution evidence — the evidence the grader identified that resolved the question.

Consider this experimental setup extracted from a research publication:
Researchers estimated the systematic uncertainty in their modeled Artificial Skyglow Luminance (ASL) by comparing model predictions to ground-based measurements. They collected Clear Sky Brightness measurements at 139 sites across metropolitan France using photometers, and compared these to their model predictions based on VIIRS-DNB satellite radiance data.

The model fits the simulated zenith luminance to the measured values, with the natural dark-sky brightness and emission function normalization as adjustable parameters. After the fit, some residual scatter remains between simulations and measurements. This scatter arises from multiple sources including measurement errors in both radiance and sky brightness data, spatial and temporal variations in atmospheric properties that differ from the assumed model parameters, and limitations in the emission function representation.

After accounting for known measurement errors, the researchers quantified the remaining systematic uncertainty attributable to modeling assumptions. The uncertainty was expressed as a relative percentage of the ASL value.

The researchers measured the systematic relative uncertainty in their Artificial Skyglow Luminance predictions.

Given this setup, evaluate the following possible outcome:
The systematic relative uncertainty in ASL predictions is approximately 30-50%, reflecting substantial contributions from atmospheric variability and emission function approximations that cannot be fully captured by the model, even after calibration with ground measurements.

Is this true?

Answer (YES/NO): NO